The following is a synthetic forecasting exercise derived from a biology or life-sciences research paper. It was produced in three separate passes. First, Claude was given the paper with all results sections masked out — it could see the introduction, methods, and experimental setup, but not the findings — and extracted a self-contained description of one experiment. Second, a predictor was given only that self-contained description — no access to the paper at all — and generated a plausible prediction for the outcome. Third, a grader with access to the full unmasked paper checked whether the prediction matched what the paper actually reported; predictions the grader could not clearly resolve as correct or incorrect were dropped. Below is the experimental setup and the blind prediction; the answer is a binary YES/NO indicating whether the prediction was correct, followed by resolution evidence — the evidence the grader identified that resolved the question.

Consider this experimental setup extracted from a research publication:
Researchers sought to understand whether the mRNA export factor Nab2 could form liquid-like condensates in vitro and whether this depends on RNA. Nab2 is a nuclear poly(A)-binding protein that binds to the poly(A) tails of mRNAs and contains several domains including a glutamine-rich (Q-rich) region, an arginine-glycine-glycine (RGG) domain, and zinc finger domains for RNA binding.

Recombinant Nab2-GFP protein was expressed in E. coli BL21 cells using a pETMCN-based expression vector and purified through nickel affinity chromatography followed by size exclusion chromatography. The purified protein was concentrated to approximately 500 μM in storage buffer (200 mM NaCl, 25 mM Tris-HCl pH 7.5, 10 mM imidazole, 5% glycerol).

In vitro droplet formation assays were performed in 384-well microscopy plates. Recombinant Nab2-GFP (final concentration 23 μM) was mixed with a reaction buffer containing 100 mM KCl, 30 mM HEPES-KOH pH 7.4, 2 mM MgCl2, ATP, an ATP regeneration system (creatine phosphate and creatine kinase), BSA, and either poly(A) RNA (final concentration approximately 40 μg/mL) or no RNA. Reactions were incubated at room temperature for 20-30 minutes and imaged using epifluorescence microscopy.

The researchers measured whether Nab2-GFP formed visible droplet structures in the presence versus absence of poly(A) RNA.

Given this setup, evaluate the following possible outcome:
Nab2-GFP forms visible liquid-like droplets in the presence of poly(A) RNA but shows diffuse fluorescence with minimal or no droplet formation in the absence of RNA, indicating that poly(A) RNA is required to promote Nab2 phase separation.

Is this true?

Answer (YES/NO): YES